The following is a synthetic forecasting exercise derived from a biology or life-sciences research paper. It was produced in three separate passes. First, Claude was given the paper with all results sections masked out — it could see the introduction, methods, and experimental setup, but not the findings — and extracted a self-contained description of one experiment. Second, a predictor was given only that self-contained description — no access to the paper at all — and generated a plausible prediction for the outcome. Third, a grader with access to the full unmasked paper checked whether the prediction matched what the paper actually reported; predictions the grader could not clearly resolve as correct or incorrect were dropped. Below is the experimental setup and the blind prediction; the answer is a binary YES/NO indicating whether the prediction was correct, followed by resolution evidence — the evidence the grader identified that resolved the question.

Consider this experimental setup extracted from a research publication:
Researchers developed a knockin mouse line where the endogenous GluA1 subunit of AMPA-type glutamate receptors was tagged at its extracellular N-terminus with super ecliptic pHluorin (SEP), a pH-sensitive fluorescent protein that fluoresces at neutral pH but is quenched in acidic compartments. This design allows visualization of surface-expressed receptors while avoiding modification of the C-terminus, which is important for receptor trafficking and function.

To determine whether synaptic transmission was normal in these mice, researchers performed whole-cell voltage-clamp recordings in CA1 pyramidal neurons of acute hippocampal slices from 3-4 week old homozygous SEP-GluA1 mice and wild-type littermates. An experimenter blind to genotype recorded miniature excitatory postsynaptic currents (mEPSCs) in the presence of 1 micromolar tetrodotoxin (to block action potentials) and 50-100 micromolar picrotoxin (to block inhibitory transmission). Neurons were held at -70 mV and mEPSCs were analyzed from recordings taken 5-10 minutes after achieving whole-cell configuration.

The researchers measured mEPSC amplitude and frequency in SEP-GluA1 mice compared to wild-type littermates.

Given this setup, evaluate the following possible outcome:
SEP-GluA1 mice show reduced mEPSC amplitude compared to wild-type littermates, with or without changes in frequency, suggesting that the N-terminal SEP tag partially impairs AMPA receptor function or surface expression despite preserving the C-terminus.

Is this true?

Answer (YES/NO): NO